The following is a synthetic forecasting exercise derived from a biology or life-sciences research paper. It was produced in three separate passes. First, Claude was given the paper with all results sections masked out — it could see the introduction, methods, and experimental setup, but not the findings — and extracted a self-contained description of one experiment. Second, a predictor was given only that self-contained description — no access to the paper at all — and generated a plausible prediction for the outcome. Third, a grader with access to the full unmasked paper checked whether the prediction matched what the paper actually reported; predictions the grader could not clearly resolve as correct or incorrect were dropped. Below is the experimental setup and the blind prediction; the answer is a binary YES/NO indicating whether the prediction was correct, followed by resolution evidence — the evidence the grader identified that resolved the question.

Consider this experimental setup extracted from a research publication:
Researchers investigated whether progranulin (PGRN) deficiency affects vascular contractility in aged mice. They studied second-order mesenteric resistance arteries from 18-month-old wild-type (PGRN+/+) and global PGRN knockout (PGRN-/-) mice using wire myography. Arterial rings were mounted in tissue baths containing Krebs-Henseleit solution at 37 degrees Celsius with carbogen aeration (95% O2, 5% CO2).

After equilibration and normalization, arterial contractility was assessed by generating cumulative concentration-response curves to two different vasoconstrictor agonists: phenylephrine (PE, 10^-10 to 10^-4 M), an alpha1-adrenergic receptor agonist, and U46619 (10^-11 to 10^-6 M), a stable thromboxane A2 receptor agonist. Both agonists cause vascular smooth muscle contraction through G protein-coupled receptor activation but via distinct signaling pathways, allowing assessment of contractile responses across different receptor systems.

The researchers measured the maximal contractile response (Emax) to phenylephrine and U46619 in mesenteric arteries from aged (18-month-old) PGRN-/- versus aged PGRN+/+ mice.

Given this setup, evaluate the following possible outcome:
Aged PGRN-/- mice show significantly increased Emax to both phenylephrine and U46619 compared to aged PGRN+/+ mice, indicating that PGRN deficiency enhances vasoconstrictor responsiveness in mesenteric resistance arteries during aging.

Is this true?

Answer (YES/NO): YES